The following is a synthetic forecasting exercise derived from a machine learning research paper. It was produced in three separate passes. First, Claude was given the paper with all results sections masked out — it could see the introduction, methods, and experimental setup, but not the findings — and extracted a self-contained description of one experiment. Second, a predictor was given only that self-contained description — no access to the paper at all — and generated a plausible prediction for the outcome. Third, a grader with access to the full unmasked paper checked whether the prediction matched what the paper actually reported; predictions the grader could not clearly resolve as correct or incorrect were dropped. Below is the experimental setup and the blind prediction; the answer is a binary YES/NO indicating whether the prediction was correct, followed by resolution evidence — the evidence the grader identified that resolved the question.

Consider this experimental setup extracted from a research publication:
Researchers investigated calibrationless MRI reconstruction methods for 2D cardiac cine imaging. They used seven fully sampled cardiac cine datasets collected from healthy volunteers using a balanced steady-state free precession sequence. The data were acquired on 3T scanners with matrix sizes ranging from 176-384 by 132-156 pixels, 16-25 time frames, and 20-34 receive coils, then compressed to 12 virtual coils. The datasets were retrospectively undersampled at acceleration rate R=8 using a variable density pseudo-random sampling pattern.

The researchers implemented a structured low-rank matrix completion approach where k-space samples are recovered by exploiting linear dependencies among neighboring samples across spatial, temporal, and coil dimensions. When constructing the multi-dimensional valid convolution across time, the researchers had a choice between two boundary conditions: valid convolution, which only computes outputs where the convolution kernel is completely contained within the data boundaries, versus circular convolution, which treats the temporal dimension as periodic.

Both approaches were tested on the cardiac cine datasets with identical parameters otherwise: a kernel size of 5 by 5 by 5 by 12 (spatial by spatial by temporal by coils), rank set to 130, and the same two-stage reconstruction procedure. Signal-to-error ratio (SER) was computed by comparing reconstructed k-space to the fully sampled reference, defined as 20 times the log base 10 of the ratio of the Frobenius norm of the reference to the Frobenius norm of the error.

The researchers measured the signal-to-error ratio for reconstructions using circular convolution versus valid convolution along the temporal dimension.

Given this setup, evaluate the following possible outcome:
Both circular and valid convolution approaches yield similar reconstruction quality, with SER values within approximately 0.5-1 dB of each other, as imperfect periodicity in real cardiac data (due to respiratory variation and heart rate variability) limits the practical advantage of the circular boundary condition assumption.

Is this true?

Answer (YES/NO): NO